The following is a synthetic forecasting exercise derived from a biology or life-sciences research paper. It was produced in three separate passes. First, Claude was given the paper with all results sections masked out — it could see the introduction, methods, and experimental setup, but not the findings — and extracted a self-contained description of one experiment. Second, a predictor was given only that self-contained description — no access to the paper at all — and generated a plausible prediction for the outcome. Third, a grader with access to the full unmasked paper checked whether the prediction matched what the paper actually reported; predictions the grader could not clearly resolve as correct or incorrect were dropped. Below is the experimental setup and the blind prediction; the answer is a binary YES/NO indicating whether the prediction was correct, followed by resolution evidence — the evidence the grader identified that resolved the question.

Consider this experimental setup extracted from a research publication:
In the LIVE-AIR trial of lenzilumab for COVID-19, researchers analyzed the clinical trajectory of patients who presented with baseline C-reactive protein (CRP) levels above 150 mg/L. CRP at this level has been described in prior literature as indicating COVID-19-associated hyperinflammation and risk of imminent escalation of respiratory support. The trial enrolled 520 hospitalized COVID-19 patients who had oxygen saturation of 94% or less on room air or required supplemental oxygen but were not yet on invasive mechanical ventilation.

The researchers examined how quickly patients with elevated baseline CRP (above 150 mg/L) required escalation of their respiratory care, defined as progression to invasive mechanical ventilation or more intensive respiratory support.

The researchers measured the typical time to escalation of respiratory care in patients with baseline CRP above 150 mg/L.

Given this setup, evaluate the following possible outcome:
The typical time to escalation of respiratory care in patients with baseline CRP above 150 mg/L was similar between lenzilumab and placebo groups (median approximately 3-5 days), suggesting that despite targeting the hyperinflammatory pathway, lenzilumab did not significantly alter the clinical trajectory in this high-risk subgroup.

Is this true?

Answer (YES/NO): YES